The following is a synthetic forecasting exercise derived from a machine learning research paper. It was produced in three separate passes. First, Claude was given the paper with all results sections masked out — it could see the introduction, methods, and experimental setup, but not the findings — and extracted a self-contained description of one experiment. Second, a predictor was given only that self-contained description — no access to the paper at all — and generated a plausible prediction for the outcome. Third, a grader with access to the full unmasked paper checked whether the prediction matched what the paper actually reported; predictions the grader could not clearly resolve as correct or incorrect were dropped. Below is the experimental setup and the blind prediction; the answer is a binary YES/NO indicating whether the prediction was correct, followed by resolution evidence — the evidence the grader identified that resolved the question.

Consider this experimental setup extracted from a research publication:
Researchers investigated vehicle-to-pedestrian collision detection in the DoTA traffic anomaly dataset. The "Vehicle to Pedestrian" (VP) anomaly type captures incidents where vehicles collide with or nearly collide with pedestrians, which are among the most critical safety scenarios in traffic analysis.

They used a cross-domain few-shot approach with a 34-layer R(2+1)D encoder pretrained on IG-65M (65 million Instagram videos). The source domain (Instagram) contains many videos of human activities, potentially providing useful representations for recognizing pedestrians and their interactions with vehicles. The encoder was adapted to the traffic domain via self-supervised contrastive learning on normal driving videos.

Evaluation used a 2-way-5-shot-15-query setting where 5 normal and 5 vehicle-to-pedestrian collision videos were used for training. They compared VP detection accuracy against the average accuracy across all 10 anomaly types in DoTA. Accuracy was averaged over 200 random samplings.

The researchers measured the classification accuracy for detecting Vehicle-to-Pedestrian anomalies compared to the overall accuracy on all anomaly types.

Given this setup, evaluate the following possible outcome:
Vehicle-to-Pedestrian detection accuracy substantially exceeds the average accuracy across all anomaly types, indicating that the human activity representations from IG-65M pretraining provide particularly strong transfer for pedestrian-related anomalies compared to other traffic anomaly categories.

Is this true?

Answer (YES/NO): NO